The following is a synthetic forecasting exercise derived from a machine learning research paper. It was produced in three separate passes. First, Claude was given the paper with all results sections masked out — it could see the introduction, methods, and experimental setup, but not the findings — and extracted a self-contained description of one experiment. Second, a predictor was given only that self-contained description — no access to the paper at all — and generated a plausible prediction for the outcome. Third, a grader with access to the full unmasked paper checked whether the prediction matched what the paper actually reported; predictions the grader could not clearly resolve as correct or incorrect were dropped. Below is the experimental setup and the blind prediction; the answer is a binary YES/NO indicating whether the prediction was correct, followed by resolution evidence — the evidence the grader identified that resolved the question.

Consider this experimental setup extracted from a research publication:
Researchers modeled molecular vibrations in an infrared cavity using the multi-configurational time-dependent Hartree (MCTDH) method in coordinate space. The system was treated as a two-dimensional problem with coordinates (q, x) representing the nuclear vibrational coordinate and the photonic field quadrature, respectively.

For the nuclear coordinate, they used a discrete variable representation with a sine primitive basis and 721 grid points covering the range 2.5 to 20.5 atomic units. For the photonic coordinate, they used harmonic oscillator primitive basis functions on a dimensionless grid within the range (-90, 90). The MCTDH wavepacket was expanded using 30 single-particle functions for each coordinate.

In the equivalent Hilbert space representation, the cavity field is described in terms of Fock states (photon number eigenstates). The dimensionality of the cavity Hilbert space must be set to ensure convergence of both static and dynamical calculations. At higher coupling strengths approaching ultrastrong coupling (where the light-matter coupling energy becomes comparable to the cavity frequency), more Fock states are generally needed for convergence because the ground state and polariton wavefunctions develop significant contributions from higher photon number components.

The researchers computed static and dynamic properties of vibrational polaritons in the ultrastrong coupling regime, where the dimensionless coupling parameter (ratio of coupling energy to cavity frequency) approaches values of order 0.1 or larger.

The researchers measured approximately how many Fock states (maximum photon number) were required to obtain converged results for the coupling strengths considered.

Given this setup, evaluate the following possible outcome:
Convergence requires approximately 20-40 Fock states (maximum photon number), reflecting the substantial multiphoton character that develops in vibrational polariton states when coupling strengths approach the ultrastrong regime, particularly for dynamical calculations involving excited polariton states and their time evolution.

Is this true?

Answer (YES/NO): NO